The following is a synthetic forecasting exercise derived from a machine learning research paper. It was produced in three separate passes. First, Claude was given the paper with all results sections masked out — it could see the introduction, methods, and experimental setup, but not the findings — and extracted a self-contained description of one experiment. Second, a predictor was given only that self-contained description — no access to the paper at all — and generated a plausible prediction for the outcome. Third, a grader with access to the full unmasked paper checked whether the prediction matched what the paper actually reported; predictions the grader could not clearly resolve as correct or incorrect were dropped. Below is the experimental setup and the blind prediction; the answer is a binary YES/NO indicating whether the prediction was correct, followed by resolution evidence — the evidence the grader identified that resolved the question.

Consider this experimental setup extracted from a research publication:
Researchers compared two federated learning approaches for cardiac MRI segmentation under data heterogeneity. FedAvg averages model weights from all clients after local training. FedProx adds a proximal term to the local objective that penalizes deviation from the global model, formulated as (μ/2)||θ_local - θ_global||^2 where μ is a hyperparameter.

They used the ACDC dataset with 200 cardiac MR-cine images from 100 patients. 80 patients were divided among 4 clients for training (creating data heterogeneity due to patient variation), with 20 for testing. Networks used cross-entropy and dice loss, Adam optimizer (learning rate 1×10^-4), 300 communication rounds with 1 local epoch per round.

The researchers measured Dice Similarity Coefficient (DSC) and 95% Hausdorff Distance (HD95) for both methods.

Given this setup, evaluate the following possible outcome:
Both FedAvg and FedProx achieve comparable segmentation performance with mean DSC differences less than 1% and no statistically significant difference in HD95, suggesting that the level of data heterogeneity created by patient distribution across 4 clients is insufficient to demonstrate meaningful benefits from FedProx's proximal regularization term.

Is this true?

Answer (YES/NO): NO